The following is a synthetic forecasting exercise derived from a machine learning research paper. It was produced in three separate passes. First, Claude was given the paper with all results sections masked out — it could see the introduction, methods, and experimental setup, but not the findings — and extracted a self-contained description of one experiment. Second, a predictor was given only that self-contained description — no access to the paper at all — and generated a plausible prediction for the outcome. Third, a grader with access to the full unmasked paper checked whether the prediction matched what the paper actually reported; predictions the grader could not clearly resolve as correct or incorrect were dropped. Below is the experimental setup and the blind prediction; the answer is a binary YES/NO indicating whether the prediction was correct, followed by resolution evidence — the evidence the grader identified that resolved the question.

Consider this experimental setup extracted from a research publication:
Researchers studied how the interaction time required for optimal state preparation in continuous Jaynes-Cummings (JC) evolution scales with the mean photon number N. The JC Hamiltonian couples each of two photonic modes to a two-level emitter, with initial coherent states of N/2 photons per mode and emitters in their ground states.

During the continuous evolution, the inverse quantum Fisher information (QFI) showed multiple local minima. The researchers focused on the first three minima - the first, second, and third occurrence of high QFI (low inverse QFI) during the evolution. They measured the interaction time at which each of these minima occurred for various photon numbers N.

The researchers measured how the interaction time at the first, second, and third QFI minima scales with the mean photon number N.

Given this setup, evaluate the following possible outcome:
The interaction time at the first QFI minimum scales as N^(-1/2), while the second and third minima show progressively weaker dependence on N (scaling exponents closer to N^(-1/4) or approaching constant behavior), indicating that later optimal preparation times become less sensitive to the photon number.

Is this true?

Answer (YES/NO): NO